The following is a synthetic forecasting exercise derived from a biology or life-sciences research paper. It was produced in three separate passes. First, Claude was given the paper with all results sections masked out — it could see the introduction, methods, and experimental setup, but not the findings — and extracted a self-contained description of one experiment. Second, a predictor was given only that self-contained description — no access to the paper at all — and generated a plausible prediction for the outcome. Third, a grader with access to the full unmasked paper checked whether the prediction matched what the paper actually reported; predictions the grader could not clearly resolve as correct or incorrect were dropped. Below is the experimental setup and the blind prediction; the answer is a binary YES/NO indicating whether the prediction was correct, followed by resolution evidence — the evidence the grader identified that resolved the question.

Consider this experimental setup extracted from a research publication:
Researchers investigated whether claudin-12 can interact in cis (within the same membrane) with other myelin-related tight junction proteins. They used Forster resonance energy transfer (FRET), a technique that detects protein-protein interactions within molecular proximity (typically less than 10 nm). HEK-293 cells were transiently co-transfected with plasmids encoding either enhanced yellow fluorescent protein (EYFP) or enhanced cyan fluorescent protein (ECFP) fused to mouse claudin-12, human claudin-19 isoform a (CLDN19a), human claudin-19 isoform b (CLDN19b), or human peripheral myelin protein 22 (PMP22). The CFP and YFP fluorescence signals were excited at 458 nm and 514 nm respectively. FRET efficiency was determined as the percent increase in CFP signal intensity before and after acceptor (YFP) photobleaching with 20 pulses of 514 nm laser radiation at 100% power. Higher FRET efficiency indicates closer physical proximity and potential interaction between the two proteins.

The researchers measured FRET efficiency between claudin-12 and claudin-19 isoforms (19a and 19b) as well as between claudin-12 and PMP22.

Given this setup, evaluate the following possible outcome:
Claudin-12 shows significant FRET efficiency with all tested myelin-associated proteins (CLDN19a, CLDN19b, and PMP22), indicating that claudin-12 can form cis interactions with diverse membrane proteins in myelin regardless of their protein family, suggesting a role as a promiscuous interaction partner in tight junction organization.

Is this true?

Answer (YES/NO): NO